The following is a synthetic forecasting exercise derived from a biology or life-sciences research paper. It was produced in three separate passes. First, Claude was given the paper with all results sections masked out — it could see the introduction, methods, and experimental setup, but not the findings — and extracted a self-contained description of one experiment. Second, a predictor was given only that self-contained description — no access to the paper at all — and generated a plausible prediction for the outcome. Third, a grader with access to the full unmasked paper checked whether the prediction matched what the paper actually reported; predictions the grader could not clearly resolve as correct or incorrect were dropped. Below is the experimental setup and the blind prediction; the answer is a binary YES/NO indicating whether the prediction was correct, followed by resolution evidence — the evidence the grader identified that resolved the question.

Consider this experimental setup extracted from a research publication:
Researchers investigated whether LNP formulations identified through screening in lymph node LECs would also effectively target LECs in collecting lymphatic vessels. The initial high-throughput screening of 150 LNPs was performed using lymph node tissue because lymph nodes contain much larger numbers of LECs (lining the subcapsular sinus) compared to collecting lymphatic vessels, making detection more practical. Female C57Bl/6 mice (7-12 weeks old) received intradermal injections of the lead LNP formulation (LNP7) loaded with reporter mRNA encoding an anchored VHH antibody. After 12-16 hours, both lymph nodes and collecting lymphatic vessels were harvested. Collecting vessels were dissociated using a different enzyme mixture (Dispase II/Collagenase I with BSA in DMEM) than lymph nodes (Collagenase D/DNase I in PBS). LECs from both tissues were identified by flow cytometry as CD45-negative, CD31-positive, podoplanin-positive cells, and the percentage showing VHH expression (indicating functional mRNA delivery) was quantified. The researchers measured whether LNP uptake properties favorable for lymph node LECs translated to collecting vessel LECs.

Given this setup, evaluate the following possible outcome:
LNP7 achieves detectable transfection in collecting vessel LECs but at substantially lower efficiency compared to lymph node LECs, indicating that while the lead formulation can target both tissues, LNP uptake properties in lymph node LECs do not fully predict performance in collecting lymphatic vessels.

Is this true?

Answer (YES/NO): NO